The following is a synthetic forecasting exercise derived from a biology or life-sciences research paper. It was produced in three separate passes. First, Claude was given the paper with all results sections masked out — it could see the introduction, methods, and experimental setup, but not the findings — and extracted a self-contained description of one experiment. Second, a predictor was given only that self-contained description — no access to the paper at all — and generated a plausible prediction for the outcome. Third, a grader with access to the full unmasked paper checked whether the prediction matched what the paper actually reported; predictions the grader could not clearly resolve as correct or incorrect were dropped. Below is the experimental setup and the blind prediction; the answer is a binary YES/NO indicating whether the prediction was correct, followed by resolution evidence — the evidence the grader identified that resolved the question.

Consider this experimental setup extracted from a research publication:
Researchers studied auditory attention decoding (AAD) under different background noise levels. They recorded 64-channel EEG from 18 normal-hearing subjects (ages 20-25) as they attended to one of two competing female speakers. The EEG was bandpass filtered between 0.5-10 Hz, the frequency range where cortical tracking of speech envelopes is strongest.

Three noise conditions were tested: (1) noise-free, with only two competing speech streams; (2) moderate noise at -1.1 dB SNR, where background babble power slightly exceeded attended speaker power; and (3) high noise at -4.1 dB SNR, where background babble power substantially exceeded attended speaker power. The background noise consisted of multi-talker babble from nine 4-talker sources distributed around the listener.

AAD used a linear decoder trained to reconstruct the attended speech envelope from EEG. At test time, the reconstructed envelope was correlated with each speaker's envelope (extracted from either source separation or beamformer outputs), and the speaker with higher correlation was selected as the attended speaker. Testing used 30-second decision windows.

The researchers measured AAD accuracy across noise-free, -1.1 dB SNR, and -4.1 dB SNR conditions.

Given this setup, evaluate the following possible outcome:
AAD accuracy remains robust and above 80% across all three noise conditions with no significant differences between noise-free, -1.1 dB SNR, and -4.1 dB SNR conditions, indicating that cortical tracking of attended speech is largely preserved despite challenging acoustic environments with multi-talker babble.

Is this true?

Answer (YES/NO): NO